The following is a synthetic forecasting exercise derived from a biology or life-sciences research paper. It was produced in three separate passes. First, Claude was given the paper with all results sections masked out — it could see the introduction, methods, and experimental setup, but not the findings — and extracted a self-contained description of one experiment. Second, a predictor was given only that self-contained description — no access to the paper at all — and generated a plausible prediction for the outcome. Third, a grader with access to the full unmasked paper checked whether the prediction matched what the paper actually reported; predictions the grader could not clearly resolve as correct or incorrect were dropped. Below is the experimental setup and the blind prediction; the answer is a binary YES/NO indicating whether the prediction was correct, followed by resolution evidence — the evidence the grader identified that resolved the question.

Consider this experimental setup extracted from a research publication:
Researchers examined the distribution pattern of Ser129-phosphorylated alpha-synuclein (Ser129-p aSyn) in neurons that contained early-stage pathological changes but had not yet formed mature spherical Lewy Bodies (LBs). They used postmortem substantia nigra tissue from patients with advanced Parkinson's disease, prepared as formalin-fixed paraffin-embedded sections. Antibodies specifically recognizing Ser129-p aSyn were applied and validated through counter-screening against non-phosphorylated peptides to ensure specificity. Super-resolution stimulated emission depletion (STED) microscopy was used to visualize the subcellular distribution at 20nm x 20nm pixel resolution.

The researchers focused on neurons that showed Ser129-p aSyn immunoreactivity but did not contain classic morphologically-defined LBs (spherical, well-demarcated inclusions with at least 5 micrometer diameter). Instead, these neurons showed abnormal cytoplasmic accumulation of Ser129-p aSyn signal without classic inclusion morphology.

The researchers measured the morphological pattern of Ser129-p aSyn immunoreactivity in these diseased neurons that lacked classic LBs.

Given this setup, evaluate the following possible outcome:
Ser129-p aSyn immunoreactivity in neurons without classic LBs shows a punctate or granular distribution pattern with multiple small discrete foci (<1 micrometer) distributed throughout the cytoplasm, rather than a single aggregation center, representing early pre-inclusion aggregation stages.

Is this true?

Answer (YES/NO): NO